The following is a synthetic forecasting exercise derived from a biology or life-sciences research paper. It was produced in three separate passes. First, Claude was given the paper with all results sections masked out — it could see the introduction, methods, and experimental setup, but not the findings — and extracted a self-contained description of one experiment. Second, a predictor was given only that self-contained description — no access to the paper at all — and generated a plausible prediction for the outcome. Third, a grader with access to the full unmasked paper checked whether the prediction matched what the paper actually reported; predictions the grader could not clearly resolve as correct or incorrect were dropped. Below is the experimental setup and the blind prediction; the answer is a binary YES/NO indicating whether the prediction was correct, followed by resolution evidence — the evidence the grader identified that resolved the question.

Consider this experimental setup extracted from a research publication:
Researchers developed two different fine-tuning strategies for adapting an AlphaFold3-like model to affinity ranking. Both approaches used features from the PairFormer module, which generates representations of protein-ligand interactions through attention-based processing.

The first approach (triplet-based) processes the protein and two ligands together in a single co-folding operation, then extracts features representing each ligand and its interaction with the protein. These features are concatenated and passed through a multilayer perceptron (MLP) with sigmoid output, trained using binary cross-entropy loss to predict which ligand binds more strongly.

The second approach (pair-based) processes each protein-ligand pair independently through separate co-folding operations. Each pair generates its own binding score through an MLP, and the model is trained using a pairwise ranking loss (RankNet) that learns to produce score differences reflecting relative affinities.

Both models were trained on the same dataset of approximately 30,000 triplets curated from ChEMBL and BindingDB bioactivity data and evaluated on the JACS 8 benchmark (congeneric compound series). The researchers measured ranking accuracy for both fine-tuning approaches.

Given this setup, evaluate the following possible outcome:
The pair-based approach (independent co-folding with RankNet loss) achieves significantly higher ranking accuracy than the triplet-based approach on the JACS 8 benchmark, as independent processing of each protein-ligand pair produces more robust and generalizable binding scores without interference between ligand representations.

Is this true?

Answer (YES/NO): NO